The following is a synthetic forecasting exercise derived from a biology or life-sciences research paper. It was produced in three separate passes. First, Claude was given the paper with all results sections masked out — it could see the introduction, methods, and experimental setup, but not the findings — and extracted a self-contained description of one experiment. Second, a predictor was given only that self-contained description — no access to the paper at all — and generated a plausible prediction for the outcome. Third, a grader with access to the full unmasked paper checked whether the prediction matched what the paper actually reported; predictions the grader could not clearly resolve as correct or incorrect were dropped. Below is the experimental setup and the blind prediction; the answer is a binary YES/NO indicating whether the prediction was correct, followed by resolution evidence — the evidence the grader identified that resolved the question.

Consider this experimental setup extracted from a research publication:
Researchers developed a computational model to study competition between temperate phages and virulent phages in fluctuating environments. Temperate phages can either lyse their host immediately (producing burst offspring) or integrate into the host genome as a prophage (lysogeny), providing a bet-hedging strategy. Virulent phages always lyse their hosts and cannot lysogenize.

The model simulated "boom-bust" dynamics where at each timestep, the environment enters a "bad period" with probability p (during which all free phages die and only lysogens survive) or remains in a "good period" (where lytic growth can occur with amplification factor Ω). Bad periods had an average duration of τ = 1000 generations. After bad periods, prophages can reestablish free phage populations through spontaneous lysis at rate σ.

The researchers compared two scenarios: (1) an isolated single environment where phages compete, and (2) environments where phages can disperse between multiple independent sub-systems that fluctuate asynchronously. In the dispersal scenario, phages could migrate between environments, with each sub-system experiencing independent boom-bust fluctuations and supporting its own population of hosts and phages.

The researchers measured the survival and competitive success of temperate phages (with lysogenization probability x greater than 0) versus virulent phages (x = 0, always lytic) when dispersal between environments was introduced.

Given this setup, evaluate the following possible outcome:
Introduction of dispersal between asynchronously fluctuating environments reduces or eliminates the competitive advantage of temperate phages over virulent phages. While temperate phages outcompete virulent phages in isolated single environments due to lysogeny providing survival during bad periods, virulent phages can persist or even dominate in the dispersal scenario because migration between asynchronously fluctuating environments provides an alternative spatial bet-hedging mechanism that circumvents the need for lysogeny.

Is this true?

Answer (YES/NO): YES